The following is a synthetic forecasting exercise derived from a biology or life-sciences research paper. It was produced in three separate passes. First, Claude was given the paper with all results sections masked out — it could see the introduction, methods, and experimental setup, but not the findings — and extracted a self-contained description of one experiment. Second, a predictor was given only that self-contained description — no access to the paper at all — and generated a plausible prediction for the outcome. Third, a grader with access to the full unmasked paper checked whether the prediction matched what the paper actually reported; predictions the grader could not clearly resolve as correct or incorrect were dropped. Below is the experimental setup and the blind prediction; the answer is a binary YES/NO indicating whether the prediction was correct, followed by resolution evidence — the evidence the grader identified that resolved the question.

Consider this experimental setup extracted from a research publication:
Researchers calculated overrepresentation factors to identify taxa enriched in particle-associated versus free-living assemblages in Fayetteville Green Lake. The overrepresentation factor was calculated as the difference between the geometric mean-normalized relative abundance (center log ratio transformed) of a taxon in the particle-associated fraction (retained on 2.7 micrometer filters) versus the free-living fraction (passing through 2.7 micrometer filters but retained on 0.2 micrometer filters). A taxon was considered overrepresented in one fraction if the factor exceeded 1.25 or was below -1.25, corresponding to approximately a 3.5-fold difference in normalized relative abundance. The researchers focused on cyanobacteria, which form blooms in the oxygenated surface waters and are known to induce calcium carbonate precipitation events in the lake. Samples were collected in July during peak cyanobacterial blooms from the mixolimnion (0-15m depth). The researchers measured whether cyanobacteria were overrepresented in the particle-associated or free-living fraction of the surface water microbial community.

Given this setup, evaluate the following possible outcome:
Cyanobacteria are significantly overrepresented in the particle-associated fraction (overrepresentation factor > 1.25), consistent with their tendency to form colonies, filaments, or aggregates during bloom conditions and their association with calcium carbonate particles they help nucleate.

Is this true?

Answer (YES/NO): NO